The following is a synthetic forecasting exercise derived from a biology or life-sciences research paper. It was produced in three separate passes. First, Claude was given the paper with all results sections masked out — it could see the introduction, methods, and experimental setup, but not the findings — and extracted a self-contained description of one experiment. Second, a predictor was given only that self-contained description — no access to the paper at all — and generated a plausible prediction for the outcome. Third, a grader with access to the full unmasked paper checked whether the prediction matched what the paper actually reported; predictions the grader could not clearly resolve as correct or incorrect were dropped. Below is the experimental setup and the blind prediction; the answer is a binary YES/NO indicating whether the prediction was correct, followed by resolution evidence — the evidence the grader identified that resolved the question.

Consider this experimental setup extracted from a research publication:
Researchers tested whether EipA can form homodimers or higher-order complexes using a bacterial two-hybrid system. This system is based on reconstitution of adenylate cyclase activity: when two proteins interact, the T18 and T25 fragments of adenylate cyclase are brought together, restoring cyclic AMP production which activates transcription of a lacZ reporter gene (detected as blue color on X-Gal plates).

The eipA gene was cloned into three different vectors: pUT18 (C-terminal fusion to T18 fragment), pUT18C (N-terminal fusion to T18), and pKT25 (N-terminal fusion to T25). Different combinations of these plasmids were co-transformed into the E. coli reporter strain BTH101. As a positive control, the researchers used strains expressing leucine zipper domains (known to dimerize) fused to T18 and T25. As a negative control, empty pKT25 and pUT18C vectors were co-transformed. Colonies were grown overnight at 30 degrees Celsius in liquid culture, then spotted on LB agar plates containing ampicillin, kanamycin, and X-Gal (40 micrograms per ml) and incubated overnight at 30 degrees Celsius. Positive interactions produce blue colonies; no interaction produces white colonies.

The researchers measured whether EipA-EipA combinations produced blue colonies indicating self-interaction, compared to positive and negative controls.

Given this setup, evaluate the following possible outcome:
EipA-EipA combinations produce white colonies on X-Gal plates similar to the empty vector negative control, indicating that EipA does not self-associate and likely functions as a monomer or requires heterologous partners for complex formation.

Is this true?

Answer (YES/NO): YES